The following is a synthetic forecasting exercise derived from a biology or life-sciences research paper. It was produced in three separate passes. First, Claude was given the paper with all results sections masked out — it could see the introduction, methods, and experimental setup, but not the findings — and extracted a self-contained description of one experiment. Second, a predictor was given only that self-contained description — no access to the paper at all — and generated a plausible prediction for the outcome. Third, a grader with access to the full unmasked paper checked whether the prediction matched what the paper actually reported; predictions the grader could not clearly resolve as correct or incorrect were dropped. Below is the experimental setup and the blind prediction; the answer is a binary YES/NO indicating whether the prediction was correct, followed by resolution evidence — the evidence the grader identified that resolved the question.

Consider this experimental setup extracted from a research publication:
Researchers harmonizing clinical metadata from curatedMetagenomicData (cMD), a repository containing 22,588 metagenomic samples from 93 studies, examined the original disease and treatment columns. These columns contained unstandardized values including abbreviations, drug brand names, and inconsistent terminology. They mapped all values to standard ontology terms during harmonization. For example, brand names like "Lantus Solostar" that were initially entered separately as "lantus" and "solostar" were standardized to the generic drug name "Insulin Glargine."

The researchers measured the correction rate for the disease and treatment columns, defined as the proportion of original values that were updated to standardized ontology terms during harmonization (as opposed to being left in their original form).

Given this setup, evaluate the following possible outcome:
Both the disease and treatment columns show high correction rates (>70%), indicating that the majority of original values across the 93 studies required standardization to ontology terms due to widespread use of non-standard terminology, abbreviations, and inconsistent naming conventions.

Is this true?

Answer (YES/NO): YES